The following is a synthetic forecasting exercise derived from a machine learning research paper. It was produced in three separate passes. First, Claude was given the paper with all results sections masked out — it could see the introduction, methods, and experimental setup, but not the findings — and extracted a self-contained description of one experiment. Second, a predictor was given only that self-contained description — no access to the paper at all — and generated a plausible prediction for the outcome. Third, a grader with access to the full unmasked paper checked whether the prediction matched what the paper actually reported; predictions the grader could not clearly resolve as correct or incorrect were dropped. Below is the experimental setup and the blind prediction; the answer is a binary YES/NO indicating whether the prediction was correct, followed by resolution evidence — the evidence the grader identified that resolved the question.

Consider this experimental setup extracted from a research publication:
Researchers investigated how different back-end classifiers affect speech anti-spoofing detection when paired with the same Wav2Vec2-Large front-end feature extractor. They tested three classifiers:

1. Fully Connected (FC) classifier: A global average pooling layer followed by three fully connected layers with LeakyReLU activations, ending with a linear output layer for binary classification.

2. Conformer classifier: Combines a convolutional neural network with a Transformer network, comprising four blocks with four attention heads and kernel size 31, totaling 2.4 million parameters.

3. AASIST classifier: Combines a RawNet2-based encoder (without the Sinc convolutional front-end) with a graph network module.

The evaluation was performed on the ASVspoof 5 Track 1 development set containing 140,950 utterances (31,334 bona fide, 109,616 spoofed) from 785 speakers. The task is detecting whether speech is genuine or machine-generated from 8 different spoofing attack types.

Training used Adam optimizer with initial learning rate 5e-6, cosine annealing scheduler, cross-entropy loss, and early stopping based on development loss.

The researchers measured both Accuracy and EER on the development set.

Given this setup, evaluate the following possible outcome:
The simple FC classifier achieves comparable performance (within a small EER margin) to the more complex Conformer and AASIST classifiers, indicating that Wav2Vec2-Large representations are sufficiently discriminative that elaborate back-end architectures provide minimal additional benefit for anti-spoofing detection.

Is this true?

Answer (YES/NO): NO